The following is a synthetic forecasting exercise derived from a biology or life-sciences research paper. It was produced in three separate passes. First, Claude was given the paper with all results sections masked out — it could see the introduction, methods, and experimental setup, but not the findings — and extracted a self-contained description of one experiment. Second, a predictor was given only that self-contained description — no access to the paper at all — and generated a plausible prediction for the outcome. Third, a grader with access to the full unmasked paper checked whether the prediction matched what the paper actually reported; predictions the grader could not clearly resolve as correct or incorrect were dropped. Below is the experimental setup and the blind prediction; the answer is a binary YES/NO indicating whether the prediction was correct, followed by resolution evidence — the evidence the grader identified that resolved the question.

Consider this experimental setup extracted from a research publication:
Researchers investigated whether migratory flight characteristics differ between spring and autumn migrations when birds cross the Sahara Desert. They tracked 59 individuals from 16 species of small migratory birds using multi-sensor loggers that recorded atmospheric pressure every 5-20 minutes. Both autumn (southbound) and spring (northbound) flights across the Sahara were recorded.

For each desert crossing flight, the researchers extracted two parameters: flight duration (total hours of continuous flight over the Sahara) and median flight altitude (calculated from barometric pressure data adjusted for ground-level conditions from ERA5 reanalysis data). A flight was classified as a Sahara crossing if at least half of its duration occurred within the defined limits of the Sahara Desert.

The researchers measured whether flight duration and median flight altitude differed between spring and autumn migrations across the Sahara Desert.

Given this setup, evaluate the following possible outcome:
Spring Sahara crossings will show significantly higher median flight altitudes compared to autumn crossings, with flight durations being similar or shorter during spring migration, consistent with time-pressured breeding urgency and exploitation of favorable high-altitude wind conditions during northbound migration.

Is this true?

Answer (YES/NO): NO